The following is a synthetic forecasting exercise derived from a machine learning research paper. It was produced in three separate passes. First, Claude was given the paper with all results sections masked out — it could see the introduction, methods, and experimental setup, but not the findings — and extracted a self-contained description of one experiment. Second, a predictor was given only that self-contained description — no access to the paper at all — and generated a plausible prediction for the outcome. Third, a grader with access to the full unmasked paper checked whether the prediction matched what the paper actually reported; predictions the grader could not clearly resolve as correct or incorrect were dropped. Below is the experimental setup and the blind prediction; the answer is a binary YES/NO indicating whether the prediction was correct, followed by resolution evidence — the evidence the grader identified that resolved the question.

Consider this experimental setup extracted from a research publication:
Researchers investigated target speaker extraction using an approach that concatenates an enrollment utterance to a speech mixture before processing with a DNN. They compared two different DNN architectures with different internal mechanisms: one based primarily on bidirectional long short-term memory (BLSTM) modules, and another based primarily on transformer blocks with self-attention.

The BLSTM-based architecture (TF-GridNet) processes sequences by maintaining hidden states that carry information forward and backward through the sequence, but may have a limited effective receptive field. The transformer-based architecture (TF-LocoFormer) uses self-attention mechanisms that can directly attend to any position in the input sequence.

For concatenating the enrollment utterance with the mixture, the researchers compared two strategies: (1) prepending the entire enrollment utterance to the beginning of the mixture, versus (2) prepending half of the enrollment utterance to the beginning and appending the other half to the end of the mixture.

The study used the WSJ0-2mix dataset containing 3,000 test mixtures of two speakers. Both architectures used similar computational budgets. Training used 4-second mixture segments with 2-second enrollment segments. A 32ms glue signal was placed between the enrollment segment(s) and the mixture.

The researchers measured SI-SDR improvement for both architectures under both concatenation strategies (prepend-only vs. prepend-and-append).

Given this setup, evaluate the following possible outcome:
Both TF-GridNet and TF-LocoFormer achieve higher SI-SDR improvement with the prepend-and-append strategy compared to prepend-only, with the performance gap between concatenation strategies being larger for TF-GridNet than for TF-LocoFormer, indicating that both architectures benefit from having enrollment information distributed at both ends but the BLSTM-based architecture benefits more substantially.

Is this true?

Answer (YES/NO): NO